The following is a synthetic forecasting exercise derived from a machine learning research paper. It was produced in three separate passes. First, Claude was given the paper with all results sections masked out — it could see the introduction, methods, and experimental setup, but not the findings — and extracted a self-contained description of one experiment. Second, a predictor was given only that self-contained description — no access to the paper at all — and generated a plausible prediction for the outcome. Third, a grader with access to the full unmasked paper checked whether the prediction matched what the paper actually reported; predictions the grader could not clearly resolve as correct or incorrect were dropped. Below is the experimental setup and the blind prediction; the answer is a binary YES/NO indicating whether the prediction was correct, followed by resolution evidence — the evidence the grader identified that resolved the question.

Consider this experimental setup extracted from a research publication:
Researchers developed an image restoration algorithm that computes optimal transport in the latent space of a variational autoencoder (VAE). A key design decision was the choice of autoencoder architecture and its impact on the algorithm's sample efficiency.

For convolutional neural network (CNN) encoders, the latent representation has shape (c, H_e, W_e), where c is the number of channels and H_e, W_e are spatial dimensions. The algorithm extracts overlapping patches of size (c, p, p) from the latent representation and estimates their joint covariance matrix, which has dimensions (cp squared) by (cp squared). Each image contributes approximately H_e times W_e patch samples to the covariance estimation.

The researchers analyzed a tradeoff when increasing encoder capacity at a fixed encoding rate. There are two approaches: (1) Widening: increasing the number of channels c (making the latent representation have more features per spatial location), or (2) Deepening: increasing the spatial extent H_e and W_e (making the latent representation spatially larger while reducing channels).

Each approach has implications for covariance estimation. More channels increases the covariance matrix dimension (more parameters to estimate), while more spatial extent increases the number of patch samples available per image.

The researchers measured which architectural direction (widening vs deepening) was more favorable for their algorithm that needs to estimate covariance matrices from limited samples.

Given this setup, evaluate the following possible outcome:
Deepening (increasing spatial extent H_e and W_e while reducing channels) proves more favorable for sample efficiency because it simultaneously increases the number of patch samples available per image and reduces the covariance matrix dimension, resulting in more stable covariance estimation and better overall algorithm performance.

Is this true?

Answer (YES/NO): YES